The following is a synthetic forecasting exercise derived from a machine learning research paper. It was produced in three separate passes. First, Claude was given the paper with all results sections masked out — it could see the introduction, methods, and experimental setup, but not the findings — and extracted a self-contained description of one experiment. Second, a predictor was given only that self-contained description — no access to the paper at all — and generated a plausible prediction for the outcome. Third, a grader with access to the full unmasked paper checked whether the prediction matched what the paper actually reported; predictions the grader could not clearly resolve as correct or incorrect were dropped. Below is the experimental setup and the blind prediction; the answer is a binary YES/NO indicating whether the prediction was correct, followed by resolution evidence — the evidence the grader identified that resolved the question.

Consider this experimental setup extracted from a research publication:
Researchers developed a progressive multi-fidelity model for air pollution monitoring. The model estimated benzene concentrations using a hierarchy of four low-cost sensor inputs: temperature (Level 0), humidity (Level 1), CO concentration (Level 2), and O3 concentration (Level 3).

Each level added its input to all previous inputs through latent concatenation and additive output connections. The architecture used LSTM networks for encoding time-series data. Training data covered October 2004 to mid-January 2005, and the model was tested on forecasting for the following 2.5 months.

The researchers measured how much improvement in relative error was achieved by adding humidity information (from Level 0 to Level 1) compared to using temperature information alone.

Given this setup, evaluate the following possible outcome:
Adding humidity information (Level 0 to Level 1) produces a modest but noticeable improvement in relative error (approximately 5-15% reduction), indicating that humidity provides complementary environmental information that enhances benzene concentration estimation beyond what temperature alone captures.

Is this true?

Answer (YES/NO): YES